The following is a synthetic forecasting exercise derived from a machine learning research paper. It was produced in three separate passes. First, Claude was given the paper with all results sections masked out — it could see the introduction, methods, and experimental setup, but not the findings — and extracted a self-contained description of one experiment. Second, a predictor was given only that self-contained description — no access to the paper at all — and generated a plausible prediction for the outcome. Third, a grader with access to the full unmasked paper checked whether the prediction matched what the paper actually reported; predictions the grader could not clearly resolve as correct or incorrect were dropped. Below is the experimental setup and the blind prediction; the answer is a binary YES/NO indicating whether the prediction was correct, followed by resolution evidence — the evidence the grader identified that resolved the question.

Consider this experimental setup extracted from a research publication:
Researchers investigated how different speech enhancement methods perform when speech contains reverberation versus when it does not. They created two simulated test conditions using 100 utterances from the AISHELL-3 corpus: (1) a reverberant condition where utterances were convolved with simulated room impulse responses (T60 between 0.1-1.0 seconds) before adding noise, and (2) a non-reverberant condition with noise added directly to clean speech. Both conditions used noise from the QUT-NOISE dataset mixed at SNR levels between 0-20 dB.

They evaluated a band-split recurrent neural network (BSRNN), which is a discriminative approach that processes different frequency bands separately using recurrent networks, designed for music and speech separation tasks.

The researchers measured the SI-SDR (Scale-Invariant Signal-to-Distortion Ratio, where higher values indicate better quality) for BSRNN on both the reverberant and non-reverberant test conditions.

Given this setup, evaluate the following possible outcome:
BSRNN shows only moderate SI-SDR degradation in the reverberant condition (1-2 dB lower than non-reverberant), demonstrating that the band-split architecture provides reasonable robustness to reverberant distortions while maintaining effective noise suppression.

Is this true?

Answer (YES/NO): NO